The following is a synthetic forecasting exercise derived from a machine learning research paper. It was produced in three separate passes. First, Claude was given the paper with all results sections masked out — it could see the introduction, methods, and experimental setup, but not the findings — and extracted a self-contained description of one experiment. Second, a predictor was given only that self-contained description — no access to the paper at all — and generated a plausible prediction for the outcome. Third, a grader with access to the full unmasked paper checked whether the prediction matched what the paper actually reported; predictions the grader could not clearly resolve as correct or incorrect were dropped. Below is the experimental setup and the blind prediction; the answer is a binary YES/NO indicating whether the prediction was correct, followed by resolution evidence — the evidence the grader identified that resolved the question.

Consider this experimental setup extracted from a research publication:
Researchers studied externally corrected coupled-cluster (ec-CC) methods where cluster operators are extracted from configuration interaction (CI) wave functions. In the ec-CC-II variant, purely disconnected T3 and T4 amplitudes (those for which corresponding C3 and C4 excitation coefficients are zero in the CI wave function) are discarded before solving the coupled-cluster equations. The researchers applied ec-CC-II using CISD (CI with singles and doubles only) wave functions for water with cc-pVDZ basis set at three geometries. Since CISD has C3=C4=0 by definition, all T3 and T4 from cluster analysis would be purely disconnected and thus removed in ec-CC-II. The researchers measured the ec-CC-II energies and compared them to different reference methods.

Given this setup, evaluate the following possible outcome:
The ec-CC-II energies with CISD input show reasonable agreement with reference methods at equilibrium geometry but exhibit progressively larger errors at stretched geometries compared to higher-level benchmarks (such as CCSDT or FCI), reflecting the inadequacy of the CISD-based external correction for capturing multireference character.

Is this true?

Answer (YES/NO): NO